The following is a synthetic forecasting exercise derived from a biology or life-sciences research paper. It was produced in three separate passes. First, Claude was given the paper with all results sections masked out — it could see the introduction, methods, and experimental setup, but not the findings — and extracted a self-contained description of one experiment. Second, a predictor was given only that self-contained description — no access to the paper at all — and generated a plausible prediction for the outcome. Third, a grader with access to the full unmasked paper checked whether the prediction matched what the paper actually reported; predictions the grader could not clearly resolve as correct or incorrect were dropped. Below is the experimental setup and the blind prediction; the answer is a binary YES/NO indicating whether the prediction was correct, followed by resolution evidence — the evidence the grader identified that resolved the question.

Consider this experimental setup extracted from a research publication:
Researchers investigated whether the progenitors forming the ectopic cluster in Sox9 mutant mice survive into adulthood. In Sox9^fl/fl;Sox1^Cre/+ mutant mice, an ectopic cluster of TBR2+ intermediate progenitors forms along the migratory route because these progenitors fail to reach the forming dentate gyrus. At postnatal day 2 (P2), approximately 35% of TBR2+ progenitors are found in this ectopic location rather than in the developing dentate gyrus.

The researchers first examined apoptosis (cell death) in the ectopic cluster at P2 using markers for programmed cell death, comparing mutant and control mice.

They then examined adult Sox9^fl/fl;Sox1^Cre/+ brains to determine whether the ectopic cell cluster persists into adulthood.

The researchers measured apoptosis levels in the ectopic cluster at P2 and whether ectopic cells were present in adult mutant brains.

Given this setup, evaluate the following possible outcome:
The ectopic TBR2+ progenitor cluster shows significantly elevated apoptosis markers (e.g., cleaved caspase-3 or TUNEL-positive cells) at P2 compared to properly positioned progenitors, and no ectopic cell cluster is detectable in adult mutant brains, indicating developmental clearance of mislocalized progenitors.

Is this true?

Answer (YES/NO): NO